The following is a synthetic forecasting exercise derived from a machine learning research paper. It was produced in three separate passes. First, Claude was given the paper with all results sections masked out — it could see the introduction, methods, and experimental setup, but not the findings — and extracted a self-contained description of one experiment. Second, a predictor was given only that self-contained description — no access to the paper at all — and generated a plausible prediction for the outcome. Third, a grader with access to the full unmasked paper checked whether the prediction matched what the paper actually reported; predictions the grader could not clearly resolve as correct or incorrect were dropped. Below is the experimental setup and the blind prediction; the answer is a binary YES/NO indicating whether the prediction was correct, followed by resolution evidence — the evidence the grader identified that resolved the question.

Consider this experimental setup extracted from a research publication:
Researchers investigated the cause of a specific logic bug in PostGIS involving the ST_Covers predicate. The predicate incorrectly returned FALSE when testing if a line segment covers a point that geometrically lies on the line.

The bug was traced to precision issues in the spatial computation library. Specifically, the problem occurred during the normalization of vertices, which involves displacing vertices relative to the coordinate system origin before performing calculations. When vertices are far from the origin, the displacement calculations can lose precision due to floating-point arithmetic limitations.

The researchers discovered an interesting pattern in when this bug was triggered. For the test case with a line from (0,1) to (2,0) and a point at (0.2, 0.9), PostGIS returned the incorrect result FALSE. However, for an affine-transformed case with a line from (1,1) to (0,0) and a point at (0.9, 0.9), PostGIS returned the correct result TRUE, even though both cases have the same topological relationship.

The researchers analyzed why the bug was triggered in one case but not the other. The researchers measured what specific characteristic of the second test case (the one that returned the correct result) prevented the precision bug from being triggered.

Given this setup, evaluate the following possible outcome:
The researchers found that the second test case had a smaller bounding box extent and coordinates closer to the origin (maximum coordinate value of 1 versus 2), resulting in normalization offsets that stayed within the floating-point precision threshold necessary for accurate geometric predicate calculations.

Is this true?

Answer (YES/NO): NO